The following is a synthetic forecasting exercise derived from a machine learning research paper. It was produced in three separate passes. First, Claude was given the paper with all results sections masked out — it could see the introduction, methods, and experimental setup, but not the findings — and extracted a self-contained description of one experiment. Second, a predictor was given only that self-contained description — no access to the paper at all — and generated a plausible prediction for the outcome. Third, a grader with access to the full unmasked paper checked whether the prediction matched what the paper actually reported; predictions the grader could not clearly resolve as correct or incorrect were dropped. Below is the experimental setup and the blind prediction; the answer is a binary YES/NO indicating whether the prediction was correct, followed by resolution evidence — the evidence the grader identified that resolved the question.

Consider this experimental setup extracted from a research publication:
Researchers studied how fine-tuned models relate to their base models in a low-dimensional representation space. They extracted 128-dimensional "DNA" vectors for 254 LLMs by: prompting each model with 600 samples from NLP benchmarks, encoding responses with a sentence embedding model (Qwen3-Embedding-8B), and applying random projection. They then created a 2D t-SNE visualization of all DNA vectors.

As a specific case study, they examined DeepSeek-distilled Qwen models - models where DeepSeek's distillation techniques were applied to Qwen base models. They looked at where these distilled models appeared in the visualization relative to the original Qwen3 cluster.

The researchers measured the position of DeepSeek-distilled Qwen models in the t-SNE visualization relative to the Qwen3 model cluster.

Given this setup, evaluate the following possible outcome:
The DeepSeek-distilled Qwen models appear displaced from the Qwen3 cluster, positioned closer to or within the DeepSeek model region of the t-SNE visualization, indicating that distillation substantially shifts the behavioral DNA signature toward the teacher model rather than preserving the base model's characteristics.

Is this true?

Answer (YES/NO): NO